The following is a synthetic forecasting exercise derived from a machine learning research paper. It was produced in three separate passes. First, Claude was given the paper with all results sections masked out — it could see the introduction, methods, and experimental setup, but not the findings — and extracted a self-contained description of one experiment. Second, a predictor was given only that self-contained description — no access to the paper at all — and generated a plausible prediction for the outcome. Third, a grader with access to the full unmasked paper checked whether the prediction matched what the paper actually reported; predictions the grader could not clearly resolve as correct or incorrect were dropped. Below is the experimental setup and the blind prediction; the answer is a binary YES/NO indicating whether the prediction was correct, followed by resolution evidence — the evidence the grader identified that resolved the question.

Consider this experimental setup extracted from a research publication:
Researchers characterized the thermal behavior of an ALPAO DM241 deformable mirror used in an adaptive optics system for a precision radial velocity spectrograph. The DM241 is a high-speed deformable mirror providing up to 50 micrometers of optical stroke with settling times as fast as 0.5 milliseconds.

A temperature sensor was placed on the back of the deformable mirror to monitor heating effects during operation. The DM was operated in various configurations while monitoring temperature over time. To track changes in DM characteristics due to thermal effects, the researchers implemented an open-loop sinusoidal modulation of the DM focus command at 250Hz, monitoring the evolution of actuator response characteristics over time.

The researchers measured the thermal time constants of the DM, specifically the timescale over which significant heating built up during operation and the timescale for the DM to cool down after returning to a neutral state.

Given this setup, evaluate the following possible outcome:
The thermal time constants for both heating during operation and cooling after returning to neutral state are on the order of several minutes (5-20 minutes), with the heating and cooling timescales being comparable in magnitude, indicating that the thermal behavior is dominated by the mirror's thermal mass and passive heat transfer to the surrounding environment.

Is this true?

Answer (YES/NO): NO